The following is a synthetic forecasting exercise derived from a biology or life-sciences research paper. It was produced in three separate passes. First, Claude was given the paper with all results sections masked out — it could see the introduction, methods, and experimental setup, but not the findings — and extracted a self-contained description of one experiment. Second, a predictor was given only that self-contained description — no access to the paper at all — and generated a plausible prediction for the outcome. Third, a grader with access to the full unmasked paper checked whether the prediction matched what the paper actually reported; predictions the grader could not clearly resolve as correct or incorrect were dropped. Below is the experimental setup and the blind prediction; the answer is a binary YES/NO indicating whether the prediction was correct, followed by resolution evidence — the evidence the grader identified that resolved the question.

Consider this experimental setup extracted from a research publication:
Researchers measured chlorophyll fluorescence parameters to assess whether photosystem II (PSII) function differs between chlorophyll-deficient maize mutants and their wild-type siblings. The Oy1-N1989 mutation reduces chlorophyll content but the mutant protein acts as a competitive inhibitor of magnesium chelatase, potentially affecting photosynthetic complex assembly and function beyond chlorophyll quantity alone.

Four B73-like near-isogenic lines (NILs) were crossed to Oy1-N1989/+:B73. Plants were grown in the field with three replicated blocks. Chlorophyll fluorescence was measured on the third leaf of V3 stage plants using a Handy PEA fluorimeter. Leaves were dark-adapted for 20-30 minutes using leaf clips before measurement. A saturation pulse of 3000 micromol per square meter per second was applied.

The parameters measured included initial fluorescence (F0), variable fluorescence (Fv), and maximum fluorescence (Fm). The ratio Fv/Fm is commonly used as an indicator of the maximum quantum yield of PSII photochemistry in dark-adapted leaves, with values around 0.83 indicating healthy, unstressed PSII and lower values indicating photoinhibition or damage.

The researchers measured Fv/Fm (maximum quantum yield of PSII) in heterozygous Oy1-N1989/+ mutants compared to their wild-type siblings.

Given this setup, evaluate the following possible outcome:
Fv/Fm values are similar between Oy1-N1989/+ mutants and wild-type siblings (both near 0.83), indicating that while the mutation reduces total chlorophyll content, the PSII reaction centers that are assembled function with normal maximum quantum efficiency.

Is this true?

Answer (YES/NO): NO